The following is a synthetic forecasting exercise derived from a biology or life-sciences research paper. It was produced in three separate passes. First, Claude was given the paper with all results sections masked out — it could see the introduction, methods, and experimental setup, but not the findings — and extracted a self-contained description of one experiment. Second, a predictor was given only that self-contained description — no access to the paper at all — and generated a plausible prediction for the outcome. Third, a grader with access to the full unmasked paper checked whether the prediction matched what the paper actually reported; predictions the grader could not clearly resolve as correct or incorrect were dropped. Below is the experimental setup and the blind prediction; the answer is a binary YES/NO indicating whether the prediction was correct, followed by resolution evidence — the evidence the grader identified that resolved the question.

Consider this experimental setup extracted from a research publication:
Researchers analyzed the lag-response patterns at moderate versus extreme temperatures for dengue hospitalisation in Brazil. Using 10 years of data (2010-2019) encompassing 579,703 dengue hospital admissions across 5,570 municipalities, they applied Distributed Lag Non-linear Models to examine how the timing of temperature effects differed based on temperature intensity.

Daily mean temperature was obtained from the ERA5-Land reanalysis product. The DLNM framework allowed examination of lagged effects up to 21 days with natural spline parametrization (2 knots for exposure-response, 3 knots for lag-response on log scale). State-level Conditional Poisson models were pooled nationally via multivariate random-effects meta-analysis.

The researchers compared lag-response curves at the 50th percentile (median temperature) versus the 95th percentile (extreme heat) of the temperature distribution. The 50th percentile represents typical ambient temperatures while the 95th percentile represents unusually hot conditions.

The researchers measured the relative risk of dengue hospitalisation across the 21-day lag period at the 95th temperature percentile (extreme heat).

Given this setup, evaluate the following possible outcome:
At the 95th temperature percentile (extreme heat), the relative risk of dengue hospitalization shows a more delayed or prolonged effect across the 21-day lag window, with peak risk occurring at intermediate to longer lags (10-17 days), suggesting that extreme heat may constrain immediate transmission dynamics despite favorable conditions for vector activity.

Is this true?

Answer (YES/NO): NO